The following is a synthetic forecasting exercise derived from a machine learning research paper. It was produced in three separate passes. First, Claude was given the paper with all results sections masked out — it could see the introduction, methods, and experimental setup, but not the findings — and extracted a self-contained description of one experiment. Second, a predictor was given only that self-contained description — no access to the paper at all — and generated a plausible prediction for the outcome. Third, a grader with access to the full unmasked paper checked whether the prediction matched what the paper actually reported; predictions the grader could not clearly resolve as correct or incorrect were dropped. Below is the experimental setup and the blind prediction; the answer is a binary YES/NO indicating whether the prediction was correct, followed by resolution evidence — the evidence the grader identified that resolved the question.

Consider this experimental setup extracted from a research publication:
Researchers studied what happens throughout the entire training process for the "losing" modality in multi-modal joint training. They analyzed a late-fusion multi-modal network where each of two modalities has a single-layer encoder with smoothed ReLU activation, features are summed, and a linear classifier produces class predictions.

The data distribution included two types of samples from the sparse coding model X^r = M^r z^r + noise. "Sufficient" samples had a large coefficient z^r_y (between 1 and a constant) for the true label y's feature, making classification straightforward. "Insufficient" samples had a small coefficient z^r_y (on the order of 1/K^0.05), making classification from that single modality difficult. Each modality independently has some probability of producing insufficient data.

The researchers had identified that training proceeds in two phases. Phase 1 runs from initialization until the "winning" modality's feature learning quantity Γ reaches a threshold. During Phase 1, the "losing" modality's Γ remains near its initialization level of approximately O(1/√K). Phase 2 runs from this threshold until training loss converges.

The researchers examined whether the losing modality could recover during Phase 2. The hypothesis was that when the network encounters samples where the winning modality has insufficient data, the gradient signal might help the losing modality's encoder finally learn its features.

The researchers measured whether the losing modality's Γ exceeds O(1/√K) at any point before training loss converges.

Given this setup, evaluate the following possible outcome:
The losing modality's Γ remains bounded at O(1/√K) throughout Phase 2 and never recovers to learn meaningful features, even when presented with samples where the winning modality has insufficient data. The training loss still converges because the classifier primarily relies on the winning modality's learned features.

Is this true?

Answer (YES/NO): YES